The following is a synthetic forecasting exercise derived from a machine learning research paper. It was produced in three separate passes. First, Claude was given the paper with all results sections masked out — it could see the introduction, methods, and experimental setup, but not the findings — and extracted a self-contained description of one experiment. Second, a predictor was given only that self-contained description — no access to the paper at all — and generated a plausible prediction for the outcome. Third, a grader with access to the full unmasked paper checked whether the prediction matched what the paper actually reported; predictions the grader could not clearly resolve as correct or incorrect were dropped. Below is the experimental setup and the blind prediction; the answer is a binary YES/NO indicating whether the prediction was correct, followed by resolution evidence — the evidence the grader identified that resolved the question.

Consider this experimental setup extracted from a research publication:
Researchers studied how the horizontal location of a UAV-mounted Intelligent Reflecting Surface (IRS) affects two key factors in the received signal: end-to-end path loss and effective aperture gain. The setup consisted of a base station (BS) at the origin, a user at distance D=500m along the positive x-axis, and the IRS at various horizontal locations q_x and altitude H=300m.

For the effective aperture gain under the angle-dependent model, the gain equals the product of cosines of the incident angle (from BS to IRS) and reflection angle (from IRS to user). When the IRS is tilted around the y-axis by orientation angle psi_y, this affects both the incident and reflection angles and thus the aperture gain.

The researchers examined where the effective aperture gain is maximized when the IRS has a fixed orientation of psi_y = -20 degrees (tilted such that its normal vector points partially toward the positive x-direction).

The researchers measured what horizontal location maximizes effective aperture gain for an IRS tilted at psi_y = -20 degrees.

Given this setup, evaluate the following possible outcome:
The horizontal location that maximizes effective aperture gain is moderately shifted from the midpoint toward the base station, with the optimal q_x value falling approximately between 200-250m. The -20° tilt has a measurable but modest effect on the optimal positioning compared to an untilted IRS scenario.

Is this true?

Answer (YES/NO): NO